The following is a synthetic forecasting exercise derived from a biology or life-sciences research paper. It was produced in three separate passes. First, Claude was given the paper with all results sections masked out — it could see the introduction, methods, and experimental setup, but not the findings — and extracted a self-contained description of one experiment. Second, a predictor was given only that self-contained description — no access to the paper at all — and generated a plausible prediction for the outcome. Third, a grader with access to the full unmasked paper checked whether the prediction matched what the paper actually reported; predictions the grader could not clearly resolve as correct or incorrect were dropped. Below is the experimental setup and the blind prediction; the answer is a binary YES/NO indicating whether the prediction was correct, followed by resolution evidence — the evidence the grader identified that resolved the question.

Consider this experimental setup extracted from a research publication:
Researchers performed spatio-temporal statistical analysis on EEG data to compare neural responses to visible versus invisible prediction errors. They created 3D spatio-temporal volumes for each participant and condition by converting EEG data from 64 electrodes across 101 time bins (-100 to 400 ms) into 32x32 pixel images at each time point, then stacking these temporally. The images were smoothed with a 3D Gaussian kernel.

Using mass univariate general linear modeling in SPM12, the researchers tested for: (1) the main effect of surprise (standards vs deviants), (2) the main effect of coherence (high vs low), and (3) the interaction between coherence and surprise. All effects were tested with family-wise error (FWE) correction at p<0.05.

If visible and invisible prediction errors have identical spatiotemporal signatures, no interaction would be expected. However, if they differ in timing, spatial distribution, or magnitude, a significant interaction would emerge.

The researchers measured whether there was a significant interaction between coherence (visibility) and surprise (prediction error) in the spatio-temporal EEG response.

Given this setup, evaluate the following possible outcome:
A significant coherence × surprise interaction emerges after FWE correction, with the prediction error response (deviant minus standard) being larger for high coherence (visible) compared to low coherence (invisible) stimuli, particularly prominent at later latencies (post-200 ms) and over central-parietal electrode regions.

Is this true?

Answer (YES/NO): NO